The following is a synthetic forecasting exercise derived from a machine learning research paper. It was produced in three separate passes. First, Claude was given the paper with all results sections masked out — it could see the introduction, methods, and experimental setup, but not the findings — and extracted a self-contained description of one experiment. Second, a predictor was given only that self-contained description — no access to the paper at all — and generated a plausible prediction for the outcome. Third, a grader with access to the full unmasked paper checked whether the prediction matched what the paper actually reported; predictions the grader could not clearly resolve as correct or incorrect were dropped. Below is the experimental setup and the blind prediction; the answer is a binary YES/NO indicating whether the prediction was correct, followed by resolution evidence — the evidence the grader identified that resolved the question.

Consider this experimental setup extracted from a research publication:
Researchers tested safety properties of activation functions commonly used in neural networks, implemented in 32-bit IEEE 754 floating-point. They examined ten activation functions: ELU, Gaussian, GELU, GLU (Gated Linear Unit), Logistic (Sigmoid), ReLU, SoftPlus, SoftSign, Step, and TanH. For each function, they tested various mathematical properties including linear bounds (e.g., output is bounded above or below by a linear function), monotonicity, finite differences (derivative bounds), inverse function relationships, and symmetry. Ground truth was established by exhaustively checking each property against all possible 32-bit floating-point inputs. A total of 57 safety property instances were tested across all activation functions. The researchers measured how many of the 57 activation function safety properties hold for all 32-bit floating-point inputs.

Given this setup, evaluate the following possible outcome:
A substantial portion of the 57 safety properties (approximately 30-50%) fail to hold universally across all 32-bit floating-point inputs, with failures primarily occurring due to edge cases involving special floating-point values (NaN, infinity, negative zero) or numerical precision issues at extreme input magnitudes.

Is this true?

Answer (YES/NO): NO